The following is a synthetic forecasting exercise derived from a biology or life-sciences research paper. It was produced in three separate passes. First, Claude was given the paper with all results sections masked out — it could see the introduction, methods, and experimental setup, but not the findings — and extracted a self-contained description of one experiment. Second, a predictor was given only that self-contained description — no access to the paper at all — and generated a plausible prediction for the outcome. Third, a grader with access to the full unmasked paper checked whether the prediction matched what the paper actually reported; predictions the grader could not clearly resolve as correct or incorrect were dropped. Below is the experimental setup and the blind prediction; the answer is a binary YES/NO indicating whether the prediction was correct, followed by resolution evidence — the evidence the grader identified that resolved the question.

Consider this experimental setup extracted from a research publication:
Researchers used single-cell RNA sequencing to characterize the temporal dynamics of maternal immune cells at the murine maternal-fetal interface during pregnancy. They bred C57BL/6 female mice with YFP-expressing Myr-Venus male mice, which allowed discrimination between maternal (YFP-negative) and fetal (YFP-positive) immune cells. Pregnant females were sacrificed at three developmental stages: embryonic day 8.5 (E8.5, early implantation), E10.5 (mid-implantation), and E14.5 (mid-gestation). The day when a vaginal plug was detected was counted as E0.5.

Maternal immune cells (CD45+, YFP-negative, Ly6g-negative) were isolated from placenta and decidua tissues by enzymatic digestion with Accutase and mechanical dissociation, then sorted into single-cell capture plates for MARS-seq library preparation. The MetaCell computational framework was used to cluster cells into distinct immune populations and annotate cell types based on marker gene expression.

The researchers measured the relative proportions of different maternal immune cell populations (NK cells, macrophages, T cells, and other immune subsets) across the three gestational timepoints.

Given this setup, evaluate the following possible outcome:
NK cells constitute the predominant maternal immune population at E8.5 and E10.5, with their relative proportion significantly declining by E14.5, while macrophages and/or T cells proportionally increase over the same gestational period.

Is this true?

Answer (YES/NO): YES